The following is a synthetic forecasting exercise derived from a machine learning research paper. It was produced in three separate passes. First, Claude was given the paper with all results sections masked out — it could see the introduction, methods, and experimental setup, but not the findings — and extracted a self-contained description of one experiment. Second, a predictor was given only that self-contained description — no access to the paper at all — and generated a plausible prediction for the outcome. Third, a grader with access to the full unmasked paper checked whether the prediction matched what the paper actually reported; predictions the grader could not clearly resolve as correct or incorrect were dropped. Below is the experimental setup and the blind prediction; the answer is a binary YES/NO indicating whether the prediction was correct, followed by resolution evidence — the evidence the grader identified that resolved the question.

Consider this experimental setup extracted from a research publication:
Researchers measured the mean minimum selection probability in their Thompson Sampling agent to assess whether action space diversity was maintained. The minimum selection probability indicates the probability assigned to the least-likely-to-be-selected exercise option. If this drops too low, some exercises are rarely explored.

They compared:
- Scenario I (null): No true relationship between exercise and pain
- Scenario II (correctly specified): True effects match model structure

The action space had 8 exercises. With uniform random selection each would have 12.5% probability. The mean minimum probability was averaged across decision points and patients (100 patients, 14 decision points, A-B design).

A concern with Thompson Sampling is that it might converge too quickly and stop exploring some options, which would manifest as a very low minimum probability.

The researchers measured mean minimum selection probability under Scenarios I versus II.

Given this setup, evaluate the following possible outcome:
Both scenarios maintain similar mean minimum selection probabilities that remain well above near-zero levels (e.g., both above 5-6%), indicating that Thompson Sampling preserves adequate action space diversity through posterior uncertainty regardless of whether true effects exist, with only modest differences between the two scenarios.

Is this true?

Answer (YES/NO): NO